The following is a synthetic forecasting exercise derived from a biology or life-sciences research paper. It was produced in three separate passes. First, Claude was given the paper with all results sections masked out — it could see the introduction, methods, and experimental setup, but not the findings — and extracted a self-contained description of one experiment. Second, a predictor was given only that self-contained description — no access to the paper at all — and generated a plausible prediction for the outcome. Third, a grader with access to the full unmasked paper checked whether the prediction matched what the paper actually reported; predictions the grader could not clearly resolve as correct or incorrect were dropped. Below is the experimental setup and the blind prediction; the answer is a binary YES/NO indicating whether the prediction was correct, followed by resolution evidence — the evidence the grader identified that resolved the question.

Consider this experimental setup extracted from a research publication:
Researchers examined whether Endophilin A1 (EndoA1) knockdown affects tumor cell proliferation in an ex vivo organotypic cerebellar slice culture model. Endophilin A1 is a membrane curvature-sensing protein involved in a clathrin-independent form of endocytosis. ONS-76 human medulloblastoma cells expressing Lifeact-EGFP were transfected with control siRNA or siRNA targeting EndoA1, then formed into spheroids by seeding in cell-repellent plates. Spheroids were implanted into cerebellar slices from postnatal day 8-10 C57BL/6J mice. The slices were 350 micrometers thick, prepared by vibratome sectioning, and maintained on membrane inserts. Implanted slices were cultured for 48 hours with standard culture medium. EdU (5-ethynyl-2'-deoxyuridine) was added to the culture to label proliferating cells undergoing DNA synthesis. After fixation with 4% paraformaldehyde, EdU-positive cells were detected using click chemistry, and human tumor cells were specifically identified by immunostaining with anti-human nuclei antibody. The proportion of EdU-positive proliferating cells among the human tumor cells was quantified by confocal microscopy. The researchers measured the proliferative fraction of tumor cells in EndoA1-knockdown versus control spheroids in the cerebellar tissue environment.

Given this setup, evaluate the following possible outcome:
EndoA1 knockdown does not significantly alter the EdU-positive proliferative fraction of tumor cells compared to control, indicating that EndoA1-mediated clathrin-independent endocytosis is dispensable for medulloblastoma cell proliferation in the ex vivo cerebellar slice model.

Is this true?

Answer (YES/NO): YES